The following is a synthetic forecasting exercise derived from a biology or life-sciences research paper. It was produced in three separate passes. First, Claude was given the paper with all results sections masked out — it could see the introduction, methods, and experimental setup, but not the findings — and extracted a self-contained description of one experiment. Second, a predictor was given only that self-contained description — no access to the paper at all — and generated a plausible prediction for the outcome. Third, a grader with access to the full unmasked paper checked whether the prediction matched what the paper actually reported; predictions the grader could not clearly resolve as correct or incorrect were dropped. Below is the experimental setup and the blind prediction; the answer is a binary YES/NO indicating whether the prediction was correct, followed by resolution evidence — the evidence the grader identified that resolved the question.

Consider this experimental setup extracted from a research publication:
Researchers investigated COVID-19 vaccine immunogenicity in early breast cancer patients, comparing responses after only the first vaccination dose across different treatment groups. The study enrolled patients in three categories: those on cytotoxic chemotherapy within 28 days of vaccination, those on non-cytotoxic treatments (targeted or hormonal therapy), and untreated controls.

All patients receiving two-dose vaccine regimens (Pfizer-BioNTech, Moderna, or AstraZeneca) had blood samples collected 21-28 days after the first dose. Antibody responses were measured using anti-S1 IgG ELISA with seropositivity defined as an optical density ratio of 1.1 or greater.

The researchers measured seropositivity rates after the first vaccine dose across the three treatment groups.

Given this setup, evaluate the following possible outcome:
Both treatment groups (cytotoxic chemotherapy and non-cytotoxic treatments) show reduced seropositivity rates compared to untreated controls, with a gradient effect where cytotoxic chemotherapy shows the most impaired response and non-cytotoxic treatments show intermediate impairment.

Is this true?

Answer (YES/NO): NO